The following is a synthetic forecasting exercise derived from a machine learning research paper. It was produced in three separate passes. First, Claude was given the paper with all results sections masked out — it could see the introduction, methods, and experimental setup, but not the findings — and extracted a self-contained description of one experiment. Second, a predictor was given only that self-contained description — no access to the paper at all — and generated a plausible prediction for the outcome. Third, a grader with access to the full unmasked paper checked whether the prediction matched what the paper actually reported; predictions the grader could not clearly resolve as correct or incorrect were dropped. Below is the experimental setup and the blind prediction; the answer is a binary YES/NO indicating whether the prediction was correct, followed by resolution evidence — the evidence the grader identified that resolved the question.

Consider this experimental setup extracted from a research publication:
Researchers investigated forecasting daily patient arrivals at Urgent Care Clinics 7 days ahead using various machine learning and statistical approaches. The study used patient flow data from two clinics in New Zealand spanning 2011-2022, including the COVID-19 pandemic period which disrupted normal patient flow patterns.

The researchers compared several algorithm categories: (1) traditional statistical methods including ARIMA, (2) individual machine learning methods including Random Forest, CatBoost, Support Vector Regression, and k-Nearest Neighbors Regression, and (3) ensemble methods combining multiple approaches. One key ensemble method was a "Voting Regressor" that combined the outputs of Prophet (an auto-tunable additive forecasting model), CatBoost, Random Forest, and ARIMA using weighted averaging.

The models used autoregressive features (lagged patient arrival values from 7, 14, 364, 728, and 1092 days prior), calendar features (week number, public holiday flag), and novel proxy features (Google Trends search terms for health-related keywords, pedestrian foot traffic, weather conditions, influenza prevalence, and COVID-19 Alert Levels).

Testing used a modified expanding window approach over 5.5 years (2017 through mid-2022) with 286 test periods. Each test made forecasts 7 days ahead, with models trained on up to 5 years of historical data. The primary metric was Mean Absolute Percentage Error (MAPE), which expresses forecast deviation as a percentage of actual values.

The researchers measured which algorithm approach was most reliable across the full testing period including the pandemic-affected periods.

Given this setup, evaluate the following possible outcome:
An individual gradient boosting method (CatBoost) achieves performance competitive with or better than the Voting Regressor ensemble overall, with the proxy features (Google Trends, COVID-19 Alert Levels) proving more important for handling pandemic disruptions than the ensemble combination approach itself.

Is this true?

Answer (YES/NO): NO